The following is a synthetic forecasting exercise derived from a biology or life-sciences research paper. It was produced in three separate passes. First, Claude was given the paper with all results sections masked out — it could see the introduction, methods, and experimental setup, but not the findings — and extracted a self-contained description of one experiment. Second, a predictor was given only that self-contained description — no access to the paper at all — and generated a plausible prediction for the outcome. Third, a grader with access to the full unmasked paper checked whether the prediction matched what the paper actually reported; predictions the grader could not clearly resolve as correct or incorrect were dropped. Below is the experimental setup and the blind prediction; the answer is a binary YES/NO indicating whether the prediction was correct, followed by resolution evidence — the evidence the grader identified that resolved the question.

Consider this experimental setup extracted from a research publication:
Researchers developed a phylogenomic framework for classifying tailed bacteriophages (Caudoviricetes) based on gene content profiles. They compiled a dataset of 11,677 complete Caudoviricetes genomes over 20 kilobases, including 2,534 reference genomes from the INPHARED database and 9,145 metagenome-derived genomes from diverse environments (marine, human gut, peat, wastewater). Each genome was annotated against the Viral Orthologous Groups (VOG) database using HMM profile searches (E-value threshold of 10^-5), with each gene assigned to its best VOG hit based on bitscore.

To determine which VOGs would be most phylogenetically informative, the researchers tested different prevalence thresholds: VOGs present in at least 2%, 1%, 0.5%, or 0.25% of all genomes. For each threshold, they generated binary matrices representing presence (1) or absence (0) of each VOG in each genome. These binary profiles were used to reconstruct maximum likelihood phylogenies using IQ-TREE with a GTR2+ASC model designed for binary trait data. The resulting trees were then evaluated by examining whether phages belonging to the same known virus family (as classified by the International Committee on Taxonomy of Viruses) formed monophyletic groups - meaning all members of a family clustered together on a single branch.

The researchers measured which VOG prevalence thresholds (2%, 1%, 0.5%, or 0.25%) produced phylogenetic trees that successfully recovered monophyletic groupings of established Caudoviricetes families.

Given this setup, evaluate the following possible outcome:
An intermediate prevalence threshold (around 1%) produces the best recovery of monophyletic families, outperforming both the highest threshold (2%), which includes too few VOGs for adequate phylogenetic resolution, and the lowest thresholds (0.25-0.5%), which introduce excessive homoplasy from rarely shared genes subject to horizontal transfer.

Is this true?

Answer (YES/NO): NO